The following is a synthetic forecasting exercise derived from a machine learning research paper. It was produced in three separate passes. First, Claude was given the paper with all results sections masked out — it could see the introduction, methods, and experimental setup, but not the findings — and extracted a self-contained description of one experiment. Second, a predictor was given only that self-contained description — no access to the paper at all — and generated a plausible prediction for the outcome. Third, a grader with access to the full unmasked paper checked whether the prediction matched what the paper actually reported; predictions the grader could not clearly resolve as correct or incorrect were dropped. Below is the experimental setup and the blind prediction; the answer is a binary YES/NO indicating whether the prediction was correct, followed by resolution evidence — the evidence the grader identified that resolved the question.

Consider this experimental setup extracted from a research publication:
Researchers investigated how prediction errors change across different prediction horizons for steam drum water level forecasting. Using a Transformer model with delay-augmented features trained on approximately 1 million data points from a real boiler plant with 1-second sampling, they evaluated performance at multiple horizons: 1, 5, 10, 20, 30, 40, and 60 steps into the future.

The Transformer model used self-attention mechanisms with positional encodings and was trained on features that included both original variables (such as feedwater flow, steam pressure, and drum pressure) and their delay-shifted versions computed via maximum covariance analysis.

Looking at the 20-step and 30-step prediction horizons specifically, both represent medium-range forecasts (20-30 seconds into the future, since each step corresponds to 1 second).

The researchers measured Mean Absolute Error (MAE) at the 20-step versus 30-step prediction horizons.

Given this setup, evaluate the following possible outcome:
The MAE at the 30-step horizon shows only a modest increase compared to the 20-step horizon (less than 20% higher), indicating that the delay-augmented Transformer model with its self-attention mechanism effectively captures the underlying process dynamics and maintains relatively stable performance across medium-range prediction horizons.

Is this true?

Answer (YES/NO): NO